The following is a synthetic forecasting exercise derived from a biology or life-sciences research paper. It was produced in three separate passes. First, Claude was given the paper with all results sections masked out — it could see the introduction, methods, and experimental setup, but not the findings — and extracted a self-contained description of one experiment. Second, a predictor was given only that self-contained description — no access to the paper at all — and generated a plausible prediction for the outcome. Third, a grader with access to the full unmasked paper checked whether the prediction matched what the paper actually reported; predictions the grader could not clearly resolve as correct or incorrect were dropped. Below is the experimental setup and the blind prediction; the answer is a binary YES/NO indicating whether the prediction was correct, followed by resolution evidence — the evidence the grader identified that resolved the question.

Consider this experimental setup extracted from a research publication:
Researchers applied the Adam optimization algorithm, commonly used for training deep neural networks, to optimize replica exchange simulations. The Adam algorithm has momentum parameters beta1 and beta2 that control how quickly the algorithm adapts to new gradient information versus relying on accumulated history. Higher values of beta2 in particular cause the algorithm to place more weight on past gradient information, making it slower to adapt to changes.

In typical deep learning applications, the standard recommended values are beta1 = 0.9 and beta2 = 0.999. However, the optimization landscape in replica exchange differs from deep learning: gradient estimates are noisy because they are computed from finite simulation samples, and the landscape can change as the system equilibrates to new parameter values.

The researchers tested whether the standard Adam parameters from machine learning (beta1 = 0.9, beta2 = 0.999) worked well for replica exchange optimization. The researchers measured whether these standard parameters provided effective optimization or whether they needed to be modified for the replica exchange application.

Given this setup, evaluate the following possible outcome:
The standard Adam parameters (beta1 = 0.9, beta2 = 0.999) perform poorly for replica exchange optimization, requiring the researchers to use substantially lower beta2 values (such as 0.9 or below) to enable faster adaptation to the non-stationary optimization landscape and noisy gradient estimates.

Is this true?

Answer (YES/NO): YES